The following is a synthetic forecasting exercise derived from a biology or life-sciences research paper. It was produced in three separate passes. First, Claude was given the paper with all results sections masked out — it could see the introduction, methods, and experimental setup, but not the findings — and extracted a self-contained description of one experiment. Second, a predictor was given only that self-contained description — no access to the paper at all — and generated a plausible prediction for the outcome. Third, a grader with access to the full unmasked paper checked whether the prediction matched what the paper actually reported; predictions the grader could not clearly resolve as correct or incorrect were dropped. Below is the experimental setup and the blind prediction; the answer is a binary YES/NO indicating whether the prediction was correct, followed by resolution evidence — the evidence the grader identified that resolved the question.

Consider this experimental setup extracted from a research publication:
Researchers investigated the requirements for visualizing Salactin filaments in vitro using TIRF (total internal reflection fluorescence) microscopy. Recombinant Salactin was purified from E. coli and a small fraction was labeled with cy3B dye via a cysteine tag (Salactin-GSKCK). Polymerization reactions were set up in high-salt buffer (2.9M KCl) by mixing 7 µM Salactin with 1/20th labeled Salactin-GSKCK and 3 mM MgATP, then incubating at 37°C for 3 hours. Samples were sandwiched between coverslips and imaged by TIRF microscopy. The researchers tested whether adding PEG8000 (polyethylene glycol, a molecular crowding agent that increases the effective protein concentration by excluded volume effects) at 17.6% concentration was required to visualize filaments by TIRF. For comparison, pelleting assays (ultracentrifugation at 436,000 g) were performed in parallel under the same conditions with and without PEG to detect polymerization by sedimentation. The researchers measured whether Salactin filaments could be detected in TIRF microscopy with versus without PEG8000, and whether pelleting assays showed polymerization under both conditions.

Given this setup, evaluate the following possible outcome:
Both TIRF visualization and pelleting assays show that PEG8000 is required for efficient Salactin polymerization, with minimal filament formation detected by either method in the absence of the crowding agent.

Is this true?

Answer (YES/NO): NO